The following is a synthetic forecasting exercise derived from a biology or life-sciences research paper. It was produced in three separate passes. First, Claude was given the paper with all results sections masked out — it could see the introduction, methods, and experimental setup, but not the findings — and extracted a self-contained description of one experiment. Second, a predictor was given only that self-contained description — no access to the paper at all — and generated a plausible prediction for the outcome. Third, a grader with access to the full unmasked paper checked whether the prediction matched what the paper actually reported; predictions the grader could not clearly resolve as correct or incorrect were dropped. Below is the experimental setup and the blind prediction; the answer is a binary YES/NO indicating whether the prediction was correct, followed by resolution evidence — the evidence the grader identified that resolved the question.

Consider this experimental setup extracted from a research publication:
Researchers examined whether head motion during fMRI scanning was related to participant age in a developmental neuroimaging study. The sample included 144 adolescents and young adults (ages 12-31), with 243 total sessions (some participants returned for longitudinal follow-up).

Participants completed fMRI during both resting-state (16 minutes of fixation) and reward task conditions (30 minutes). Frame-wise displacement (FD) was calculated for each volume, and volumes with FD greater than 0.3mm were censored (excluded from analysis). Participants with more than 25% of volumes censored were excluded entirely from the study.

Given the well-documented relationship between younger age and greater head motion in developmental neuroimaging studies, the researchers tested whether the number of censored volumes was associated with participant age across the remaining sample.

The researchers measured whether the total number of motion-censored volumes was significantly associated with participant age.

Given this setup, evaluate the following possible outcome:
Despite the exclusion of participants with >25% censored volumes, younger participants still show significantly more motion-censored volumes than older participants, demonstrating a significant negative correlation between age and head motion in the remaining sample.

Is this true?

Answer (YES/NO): NO